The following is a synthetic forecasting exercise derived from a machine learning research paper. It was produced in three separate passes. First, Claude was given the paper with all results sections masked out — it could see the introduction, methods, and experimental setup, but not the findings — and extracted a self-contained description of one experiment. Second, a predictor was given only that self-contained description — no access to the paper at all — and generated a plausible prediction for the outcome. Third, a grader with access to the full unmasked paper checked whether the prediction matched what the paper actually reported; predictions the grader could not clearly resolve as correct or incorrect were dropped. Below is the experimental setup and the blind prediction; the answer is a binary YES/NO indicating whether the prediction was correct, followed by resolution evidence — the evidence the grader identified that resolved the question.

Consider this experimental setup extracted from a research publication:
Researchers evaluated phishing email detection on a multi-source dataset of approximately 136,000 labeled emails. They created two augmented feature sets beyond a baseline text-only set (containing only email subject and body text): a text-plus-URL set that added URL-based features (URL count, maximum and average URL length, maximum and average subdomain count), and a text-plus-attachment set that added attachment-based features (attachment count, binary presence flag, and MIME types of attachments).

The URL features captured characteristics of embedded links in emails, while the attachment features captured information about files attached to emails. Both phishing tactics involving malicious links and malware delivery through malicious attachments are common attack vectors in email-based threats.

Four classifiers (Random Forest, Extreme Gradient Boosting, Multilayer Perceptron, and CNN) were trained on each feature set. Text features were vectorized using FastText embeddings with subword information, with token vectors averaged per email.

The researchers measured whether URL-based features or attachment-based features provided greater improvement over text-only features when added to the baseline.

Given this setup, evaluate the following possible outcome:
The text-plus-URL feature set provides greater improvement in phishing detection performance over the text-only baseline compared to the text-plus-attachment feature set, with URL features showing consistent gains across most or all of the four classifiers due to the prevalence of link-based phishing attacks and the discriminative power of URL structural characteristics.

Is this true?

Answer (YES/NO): NO